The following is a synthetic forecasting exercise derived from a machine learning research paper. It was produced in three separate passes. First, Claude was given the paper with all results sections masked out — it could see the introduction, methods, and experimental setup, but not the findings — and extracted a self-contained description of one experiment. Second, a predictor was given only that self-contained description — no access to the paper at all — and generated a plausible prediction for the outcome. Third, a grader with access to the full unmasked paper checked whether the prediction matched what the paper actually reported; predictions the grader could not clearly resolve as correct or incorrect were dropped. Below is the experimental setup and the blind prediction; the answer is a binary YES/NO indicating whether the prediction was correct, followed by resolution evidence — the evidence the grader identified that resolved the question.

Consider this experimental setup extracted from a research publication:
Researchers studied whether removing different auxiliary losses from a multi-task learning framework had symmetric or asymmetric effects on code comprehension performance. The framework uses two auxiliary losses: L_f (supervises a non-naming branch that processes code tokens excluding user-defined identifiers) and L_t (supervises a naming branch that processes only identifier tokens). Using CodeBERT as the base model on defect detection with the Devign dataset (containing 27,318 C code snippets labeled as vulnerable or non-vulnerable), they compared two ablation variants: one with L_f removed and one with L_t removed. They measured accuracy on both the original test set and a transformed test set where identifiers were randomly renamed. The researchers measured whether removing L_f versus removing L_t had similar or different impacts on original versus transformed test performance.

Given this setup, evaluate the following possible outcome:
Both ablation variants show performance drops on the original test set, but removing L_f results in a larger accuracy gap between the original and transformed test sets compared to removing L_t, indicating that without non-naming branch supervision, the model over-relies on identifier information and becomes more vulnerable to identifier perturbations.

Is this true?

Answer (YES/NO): NO